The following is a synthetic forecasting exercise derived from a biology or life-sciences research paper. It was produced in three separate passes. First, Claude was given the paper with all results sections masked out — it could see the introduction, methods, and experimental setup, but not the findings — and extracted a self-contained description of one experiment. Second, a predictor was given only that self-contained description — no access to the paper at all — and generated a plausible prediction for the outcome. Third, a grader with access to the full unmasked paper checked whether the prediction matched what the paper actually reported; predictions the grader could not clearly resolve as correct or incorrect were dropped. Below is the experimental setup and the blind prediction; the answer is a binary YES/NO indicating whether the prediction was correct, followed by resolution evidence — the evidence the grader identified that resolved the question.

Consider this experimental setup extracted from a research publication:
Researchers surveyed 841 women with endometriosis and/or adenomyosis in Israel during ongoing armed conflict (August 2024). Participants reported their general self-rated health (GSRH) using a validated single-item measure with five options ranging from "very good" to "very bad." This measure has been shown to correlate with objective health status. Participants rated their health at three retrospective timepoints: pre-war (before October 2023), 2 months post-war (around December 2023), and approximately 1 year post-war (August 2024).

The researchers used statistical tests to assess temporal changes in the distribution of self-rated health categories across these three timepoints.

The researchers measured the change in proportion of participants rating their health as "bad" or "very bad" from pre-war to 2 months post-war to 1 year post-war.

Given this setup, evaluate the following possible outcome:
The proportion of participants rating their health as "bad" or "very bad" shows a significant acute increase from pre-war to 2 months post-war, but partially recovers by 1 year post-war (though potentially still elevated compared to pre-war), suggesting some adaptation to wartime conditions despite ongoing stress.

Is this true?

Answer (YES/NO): YES